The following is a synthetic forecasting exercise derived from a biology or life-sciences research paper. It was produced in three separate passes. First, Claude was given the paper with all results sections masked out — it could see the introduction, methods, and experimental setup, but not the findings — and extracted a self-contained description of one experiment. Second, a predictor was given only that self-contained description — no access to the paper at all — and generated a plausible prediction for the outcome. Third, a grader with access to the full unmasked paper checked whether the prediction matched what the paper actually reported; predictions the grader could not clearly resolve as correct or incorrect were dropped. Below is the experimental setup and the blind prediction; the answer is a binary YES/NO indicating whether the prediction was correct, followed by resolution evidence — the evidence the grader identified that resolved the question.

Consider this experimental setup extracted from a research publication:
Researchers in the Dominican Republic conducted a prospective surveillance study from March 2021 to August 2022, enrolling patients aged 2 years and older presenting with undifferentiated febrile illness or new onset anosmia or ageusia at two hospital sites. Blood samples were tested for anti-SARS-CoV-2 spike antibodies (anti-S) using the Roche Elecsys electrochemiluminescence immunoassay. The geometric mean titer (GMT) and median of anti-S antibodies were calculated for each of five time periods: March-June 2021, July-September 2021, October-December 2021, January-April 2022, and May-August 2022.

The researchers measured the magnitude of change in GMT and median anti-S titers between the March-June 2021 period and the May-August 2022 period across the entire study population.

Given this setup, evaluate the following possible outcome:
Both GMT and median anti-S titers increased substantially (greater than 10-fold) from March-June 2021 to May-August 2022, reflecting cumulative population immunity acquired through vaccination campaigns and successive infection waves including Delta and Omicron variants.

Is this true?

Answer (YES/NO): YES